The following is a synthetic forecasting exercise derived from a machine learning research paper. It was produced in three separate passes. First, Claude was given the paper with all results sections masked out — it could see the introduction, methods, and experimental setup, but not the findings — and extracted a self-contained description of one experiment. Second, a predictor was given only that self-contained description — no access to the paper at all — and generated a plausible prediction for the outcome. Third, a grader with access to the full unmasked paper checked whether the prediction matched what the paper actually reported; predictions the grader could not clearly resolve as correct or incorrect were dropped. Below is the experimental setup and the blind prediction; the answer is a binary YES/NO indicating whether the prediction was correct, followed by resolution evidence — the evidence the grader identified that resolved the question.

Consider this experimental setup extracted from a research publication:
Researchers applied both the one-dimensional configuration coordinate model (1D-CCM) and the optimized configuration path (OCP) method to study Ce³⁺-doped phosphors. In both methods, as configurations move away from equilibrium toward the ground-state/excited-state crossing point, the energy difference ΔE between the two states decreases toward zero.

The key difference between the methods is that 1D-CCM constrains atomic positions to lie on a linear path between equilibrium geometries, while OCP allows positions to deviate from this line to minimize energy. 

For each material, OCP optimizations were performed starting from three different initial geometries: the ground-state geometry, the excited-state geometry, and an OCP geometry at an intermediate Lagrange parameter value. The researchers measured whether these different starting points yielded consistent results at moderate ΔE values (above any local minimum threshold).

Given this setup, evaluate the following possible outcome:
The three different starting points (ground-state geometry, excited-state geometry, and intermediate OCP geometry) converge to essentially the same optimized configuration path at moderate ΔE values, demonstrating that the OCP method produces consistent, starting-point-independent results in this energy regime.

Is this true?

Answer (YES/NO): YES